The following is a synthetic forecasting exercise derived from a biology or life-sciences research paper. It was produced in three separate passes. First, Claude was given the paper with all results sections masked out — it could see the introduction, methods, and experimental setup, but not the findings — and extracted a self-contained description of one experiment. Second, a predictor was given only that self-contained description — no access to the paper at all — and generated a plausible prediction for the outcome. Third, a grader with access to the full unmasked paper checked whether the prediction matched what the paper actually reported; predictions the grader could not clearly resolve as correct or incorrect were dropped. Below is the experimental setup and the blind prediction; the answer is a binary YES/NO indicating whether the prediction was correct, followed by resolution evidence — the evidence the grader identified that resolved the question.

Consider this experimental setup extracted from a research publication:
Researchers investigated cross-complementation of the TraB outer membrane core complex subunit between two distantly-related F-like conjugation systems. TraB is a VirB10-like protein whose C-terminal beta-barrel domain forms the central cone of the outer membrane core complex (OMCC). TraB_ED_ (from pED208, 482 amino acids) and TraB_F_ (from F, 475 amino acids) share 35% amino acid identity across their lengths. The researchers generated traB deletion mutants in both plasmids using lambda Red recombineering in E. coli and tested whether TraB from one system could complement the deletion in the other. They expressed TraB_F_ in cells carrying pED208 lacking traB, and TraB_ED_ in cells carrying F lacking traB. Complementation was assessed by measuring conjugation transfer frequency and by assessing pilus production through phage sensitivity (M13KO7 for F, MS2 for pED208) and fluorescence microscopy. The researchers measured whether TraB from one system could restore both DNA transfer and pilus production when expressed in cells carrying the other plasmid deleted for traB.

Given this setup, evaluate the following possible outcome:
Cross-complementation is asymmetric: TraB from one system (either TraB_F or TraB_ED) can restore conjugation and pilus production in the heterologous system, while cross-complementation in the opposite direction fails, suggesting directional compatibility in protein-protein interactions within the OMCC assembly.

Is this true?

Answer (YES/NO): NO